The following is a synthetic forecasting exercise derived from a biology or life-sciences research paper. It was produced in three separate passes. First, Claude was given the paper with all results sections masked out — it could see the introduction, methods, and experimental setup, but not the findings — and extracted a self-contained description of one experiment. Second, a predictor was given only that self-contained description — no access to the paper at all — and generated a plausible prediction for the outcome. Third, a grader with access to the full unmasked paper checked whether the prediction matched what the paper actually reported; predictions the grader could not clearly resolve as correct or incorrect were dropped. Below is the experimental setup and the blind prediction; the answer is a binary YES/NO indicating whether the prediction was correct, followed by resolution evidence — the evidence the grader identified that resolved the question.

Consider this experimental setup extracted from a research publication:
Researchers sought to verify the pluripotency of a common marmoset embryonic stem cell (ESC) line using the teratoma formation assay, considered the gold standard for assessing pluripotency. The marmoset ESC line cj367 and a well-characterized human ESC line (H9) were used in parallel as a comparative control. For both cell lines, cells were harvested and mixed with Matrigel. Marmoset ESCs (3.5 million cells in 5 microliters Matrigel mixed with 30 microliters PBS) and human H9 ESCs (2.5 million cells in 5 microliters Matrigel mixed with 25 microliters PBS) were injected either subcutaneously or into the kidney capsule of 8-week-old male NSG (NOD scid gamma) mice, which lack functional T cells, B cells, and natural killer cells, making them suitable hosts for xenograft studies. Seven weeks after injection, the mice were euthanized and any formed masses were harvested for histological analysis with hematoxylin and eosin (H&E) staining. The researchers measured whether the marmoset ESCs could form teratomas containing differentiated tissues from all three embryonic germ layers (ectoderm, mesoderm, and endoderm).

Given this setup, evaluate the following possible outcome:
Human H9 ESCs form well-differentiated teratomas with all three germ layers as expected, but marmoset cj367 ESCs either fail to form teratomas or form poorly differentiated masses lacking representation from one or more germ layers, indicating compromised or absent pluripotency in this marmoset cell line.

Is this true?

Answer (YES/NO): NO